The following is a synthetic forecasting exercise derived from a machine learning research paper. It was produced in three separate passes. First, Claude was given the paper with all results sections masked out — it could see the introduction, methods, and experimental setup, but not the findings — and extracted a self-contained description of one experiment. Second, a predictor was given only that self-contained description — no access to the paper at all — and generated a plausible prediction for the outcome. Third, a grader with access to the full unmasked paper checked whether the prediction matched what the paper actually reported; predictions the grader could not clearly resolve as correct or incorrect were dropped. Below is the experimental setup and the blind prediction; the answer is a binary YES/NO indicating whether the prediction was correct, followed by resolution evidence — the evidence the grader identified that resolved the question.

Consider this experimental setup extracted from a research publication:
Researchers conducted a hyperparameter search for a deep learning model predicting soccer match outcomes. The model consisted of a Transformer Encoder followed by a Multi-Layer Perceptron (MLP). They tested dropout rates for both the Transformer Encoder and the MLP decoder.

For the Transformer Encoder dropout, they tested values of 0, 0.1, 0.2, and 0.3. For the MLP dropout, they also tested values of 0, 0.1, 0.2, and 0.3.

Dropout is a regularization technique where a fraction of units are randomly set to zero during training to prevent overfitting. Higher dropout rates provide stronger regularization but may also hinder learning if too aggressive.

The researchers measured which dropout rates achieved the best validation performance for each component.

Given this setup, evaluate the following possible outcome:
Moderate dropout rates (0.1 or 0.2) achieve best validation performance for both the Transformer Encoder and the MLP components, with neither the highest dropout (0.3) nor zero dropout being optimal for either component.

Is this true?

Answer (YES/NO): NO